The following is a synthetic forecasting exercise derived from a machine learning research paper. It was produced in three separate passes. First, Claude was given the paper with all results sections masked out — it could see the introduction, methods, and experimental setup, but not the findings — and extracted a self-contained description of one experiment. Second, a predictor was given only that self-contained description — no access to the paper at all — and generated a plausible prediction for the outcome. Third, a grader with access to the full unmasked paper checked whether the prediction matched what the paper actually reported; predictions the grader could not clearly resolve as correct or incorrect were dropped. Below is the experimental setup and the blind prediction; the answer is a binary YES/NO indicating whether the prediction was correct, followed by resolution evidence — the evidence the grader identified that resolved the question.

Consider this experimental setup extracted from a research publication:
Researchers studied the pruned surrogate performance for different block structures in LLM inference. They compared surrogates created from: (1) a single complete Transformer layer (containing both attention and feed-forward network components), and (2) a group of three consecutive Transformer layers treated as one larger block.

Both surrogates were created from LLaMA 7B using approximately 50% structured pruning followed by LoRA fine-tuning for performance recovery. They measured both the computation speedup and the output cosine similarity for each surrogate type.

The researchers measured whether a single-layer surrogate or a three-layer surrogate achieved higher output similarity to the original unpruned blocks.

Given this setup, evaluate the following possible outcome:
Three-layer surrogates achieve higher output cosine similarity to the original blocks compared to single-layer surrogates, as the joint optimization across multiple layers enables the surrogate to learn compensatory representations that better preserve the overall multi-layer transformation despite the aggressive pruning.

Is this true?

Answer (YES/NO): NO